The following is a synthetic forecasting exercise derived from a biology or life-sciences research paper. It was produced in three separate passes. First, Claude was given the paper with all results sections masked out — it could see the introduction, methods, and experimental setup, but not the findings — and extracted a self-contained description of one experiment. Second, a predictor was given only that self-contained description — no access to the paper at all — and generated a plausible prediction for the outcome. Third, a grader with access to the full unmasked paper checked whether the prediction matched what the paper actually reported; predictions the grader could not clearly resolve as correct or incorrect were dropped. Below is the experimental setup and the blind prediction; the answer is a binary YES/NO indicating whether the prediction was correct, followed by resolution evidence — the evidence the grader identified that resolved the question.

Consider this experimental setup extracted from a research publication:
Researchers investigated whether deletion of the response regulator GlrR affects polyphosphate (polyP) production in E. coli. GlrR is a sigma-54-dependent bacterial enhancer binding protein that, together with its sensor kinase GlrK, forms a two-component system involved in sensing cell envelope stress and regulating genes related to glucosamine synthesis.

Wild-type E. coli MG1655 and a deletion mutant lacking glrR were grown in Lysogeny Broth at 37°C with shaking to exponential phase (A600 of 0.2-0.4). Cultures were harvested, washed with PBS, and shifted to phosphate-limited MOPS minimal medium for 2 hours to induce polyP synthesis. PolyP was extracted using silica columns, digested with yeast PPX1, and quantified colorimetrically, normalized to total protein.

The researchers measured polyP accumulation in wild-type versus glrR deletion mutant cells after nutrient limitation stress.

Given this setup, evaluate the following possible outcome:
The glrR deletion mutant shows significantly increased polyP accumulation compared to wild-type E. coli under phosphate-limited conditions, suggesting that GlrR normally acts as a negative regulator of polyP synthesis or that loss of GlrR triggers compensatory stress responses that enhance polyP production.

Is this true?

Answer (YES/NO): YES